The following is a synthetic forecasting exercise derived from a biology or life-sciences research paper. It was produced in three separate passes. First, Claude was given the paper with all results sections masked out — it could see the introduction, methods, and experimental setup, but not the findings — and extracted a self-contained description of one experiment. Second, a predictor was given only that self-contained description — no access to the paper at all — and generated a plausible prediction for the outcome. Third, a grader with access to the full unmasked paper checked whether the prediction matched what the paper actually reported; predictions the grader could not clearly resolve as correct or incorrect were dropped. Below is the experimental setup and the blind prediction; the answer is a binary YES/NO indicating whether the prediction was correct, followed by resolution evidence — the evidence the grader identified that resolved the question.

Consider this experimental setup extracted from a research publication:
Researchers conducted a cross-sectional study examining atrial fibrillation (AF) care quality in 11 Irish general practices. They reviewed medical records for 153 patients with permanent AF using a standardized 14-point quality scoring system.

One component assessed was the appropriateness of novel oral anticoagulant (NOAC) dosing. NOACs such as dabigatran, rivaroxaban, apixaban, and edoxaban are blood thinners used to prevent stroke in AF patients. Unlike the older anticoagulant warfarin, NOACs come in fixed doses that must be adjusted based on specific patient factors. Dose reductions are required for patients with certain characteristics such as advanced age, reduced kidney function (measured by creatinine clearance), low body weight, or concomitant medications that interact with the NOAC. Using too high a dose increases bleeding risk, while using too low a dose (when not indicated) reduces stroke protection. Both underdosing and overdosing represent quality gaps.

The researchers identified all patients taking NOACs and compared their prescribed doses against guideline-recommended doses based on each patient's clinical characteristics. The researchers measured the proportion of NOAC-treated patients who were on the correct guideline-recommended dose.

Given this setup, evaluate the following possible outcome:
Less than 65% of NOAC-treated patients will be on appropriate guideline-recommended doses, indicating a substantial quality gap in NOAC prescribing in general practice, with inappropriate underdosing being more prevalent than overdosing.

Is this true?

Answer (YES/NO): NO